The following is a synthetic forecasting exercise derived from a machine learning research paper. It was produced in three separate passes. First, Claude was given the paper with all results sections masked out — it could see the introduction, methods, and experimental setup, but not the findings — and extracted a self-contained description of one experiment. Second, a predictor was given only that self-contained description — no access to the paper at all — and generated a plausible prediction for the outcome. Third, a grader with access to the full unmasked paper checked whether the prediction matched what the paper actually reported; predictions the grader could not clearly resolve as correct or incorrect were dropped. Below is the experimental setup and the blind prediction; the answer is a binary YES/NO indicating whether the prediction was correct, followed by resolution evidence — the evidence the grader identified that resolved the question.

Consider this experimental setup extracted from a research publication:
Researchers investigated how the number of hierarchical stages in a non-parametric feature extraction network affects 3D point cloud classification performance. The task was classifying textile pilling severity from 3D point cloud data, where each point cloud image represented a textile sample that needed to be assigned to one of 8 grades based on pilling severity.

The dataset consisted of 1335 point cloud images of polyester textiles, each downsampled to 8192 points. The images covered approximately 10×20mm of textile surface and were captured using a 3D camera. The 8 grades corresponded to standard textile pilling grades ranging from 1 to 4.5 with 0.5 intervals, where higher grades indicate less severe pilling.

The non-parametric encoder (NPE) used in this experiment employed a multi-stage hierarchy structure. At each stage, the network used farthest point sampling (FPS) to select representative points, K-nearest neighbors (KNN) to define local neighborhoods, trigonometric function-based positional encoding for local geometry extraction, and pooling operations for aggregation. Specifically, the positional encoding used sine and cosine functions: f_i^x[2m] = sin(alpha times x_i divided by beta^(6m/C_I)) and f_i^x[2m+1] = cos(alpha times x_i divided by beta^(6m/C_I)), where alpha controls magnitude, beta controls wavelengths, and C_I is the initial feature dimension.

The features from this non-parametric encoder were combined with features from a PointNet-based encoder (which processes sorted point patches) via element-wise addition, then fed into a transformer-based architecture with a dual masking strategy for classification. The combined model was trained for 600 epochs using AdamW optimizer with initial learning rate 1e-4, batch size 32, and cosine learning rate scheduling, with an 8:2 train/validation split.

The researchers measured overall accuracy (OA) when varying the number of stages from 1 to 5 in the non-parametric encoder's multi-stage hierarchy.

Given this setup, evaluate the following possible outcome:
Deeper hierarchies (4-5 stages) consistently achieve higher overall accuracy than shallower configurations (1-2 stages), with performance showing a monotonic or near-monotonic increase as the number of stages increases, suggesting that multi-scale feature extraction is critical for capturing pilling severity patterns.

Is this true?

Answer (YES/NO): NO